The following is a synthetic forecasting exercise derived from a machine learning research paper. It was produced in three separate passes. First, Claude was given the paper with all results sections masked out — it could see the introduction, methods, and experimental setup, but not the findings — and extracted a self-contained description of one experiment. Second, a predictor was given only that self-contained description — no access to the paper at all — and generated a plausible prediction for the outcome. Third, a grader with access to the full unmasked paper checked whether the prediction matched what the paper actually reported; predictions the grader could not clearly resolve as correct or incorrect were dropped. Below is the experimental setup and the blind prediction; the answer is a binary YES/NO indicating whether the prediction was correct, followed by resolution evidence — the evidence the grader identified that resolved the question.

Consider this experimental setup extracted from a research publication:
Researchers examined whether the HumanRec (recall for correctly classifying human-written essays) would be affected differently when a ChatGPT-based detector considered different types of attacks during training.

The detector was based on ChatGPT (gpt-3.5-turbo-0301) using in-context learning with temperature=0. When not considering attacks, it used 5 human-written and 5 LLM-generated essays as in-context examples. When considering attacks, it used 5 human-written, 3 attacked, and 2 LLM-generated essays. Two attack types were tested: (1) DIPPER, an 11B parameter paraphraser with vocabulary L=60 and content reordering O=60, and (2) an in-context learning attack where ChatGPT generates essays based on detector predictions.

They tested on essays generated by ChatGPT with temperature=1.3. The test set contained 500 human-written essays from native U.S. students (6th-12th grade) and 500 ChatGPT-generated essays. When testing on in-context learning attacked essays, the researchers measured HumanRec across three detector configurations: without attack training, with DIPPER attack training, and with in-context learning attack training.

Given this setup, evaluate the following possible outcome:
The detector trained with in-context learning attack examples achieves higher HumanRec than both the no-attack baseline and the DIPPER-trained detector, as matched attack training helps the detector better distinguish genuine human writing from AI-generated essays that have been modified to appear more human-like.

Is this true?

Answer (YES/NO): NO